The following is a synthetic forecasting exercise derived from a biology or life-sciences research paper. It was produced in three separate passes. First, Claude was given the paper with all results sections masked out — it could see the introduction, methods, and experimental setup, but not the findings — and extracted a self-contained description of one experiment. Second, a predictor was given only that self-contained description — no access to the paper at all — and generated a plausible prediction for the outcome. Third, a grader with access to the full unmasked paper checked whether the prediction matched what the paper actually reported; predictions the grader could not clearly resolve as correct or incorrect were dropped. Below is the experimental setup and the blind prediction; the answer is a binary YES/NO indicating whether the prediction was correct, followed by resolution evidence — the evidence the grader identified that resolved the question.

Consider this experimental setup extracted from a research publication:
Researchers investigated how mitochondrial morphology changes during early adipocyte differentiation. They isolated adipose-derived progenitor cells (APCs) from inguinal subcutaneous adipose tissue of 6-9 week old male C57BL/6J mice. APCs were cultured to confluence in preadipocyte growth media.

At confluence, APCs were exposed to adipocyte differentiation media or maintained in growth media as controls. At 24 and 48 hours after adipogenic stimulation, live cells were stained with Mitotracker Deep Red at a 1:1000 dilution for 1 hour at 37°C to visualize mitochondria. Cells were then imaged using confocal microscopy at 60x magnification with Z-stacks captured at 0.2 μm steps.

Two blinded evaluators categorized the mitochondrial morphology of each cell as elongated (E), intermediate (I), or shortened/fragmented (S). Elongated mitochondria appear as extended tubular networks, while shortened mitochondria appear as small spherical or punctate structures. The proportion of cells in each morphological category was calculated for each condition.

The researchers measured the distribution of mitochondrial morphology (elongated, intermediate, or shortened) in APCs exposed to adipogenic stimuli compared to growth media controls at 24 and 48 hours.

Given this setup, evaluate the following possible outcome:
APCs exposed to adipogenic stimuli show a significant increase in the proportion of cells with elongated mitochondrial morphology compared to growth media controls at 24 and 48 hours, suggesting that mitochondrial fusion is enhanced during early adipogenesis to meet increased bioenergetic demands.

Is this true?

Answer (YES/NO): NO